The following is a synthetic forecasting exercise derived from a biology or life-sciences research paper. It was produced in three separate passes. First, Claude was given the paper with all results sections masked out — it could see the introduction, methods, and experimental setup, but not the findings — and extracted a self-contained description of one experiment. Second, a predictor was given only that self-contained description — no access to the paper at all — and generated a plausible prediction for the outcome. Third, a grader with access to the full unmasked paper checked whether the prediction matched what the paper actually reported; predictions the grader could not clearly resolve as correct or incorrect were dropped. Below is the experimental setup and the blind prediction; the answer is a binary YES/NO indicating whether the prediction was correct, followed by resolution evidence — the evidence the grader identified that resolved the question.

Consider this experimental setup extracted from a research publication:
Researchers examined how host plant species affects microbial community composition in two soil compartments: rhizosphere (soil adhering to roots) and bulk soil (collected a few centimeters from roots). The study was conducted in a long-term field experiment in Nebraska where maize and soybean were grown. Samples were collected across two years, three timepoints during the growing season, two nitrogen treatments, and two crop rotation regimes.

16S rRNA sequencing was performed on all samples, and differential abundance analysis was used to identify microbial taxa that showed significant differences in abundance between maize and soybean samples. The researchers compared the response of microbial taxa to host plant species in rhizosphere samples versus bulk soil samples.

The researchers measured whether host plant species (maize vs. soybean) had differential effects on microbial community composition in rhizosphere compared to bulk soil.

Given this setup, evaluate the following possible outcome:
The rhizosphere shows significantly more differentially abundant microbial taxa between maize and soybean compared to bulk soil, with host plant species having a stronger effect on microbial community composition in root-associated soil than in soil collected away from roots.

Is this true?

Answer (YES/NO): YES